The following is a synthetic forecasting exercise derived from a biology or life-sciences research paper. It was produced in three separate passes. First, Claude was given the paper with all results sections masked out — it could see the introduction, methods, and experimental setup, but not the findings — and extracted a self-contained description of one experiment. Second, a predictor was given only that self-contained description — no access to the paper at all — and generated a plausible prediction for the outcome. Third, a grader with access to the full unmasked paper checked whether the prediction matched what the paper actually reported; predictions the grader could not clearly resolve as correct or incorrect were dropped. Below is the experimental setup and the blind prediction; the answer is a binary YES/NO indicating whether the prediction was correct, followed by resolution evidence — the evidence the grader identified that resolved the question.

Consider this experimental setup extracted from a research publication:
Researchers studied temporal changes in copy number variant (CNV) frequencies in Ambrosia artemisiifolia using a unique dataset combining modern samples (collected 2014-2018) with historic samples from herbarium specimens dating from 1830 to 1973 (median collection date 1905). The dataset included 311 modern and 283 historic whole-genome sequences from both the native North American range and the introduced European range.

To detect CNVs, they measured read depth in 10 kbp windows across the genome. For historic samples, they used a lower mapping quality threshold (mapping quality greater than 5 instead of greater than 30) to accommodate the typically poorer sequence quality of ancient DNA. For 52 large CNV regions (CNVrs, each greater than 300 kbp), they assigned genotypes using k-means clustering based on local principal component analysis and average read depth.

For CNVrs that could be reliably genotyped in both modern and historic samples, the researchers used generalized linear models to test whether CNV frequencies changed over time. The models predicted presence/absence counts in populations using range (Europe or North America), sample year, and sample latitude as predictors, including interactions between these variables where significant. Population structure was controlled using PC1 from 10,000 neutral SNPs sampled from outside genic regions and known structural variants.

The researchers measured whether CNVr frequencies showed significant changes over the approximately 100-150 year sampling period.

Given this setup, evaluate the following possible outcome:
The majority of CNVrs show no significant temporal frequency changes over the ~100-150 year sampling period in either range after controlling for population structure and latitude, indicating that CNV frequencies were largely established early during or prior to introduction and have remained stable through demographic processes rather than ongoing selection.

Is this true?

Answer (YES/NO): NO